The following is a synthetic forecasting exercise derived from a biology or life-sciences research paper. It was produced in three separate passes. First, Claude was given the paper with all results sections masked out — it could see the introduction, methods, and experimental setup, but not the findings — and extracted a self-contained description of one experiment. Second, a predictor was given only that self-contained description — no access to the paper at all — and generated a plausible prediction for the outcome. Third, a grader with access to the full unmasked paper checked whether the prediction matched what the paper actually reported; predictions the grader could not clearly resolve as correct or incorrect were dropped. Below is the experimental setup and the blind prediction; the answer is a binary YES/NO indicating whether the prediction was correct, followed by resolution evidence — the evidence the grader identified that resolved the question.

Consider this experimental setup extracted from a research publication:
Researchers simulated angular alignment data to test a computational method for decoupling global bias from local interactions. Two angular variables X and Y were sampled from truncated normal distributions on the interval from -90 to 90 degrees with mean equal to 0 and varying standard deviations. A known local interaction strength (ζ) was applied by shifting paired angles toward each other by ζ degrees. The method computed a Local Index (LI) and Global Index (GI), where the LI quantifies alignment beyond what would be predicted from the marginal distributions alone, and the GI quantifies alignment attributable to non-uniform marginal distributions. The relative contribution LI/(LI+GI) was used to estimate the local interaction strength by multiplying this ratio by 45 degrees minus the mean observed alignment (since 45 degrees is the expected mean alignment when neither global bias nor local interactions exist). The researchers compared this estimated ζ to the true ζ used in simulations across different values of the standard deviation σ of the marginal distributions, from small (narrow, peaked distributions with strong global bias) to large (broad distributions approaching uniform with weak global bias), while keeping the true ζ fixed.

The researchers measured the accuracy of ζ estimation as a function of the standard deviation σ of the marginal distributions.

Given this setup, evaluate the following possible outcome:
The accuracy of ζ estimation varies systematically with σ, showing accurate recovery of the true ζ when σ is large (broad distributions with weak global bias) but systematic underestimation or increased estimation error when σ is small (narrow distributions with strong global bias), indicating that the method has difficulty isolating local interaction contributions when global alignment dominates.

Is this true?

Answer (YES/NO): YES